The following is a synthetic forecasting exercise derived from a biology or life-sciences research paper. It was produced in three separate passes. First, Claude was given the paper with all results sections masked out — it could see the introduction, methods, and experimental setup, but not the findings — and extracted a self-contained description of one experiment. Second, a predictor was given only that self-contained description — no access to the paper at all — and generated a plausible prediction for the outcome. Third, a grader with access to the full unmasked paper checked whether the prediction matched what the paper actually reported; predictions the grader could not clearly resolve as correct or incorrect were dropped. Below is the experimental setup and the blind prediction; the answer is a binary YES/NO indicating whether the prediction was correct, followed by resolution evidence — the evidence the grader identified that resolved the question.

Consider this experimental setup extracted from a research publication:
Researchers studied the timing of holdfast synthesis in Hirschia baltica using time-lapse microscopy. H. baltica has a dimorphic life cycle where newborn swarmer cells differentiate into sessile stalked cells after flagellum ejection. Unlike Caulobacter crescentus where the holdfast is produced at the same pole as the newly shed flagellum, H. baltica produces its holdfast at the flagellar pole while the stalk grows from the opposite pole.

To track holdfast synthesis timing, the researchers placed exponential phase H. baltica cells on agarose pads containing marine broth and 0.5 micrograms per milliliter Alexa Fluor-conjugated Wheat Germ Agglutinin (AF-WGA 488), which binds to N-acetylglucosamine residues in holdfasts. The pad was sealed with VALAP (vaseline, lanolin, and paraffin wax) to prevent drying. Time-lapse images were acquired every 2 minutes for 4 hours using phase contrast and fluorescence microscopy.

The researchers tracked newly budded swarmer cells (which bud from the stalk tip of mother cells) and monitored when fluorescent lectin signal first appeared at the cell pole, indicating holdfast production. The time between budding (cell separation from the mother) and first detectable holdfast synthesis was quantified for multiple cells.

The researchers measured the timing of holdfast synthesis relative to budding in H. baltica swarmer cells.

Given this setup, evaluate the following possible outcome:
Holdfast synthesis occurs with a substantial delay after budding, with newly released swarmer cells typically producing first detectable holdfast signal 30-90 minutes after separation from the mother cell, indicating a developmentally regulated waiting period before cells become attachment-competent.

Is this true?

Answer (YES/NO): NO